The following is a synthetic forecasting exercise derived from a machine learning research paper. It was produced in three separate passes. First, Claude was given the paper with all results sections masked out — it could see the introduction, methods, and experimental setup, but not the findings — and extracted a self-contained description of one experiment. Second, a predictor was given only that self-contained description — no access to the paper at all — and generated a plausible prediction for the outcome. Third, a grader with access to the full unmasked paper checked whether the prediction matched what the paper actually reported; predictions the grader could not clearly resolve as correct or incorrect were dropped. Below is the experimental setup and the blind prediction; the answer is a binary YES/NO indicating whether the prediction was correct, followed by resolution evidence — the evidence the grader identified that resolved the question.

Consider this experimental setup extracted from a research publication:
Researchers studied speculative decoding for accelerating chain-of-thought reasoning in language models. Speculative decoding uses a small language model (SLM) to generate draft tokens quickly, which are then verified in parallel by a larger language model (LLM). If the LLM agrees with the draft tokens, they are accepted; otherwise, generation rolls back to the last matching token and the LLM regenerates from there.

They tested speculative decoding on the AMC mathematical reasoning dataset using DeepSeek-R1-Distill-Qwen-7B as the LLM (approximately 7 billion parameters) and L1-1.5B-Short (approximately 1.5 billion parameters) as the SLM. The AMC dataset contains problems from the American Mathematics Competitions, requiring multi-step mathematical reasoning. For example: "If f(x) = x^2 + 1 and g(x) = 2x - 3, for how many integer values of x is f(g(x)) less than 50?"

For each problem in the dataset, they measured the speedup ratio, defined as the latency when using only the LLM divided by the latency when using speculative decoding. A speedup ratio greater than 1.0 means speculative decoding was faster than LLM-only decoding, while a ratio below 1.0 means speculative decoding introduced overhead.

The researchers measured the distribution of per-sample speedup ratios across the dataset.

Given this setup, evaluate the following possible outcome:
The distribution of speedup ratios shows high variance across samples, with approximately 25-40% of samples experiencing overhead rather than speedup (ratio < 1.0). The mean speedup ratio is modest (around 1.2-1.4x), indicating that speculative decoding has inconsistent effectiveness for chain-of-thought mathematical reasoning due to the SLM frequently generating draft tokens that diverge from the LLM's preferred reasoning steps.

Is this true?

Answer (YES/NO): NO